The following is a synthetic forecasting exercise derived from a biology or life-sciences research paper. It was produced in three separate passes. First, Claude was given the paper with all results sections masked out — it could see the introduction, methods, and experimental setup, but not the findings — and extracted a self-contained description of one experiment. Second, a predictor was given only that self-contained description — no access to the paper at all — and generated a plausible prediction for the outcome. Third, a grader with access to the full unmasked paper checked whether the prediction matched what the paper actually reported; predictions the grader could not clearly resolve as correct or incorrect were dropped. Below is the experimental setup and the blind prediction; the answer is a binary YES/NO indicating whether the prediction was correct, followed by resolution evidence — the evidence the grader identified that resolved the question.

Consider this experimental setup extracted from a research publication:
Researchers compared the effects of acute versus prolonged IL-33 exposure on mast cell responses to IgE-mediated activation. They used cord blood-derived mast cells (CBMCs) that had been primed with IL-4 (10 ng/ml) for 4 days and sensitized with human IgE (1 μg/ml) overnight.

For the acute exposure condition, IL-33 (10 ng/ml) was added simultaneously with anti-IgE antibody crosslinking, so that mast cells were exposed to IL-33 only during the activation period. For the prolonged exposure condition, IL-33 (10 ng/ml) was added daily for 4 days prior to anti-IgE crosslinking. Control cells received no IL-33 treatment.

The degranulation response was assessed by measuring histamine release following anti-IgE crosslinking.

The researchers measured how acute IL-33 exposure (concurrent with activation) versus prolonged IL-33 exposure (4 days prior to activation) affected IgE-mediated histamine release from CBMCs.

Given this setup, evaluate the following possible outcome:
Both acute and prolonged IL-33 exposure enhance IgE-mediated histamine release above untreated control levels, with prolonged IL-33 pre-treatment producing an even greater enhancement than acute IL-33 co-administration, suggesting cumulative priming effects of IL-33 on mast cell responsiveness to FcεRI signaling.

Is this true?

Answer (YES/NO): NO